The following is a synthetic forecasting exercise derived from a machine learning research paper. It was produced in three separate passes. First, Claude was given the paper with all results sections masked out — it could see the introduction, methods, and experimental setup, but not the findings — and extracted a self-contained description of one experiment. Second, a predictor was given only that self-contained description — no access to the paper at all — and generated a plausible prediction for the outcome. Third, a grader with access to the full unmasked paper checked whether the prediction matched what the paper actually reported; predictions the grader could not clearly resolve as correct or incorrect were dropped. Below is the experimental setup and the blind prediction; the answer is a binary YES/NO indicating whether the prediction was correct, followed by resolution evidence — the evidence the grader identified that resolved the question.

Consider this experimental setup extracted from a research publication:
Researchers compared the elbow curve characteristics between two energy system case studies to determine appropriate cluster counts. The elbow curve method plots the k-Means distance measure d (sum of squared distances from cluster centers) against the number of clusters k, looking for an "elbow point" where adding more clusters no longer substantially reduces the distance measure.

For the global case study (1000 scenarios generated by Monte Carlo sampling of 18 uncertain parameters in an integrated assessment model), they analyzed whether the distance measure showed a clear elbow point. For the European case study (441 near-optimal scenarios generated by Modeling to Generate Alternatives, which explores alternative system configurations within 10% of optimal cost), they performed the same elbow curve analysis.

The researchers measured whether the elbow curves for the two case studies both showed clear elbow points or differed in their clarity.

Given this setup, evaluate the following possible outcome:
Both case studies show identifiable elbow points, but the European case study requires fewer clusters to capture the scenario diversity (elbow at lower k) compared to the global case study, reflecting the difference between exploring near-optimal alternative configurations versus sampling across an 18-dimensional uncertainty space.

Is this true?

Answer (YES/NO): NO